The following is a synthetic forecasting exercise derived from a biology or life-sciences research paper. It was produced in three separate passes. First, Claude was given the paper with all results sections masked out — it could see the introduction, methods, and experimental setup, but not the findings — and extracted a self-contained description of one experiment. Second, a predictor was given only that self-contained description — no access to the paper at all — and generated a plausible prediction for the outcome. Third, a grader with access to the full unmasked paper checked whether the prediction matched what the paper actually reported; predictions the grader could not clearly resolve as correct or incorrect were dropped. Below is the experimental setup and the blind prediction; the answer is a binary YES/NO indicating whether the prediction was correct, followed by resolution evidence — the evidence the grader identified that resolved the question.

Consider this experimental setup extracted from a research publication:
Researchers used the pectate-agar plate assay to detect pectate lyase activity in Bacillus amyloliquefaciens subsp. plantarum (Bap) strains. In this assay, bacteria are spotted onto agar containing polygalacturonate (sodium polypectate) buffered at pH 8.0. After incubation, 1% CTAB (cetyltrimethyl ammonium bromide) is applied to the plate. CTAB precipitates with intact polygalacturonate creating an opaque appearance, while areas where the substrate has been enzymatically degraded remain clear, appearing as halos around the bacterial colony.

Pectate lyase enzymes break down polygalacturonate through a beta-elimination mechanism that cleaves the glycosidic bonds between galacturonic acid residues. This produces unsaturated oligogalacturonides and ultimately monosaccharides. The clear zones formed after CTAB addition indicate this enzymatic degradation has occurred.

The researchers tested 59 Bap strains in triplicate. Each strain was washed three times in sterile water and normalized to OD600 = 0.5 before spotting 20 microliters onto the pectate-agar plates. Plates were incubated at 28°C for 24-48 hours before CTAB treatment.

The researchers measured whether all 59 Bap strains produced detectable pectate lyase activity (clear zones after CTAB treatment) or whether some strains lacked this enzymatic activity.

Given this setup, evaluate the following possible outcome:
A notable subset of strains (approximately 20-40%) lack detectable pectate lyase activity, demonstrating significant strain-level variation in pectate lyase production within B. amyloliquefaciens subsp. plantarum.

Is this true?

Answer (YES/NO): NO